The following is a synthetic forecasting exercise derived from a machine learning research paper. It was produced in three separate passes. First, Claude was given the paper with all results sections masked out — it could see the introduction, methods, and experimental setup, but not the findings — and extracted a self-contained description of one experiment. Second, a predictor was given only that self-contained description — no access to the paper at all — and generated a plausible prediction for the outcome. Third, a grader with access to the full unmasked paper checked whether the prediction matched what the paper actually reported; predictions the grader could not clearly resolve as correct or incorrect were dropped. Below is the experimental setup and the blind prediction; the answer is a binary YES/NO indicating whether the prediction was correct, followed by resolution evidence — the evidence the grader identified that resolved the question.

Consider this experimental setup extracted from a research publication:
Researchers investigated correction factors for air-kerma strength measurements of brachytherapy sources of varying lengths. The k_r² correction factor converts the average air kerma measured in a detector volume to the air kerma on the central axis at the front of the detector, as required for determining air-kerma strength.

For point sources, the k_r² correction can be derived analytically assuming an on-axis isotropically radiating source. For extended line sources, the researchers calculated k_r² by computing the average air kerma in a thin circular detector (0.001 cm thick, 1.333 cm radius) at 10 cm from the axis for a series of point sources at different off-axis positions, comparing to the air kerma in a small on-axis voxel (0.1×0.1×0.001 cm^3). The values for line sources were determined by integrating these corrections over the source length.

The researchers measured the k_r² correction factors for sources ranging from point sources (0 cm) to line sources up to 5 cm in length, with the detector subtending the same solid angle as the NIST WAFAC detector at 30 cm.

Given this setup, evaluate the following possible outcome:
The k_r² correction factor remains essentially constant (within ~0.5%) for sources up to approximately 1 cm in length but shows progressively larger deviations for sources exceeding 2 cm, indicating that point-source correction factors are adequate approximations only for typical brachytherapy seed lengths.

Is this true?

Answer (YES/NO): NO